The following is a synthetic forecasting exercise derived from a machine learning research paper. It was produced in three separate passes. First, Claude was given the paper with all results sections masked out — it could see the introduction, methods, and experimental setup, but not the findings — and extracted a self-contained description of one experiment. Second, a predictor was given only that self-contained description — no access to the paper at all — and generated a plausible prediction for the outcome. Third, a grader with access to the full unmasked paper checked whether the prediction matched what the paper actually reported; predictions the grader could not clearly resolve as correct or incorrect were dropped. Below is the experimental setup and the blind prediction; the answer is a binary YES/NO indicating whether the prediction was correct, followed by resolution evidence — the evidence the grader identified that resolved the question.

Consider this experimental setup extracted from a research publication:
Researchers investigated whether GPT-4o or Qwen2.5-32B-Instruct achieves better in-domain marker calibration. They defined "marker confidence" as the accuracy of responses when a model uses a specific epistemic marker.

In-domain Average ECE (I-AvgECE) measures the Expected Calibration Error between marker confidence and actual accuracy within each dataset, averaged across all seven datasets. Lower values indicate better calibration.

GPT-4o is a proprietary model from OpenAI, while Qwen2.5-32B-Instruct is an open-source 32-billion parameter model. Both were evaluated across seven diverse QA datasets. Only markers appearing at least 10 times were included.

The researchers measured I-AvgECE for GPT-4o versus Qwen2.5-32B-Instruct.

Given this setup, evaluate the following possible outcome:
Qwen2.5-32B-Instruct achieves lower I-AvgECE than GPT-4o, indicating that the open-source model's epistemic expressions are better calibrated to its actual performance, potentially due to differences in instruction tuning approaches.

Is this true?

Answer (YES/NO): YES